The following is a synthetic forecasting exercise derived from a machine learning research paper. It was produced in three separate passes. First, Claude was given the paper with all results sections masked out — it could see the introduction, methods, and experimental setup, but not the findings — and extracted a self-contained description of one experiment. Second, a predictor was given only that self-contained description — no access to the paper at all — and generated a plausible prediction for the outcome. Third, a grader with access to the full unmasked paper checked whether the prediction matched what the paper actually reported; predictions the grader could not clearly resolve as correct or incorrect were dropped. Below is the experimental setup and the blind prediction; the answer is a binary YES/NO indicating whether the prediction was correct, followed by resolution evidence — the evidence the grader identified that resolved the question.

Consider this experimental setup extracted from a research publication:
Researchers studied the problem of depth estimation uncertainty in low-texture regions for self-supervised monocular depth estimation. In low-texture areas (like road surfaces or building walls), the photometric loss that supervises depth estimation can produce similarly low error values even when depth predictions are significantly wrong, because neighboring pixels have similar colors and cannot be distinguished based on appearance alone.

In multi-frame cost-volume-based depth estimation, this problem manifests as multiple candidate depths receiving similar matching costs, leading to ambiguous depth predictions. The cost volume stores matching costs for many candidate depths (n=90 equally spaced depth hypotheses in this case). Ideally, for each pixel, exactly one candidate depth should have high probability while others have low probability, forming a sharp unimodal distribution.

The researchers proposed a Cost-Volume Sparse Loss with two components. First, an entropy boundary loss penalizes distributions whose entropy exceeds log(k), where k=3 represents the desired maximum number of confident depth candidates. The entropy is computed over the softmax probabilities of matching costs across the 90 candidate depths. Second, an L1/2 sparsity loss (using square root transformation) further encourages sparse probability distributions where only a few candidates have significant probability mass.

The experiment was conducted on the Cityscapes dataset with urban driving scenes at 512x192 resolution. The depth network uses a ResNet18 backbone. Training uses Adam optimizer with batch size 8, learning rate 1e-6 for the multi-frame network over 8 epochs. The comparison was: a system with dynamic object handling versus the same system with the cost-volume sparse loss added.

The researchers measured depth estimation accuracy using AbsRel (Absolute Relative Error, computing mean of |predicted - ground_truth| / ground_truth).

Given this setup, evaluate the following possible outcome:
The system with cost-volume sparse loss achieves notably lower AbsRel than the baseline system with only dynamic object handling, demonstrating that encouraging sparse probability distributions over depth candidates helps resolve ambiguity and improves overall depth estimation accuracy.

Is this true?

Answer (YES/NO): YES